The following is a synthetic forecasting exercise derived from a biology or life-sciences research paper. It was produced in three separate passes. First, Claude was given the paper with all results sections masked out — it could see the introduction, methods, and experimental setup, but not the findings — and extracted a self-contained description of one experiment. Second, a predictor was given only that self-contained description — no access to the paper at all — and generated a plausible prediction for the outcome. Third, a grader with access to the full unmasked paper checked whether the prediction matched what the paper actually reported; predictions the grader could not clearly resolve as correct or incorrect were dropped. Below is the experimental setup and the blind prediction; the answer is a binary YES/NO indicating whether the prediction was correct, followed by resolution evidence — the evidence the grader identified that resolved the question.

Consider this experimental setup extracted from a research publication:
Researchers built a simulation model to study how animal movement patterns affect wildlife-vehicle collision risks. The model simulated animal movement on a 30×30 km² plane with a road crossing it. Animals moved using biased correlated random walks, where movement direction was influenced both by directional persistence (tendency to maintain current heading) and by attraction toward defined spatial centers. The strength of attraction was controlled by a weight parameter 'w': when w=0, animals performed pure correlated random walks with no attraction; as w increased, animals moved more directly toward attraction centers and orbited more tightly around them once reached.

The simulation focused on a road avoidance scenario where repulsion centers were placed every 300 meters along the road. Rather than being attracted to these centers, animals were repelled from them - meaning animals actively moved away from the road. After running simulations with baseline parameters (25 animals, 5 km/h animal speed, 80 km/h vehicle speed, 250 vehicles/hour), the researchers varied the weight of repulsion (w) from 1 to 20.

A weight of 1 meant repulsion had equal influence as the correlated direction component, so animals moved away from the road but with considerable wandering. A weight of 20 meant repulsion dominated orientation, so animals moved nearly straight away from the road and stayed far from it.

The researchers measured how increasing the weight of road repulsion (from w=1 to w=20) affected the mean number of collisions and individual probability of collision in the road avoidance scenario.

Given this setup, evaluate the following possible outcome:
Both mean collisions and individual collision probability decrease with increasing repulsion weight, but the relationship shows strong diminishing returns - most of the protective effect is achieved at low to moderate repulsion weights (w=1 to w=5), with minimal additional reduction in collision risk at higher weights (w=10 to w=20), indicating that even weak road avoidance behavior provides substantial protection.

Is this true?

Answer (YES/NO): YES